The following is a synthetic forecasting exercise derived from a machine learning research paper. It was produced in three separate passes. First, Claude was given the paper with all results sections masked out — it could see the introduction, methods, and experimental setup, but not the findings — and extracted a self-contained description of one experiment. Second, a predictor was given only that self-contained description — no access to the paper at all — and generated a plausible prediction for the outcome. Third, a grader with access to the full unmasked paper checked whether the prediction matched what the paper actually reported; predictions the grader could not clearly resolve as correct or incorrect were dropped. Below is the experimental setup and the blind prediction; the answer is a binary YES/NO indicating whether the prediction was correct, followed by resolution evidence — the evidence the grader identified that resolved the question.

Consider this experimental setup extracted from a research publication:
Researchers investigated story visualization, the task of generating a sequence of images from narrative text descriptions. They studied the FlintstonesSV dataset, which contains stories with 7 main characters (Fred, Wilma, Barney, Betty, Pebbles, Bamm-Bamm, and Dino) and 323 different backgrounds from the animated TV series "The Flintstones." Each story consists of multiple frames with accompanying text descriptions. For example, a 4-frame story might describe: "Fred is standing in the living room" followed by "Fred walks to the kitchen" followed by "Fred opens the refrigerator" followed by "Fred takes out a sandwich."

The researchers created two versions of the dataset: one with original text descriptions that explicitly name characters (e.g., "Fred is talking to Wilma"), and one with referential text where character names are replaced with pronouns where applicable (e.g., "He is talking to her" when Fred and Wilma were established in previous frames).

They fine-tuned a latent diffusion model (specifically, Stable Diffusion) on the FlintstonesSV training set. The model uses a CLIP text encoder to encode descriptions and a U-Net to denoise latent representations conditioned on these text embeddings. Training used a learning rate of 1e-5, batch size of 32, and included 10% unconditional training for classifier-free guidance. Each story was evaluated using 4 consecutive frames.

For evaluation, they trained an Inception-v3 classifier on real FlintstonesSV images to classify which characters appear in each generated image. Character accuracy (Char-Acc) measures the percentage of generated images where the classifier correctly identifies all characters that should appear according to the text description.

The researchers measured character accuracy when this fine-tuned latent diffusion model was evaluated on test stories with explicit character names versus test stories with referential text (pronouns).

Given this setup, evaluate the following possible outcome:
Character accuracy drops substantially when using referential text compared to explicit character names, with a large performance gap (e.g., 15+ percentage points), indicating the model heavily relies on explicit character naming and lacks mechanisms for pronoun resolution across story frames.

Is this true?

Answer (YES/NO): NO